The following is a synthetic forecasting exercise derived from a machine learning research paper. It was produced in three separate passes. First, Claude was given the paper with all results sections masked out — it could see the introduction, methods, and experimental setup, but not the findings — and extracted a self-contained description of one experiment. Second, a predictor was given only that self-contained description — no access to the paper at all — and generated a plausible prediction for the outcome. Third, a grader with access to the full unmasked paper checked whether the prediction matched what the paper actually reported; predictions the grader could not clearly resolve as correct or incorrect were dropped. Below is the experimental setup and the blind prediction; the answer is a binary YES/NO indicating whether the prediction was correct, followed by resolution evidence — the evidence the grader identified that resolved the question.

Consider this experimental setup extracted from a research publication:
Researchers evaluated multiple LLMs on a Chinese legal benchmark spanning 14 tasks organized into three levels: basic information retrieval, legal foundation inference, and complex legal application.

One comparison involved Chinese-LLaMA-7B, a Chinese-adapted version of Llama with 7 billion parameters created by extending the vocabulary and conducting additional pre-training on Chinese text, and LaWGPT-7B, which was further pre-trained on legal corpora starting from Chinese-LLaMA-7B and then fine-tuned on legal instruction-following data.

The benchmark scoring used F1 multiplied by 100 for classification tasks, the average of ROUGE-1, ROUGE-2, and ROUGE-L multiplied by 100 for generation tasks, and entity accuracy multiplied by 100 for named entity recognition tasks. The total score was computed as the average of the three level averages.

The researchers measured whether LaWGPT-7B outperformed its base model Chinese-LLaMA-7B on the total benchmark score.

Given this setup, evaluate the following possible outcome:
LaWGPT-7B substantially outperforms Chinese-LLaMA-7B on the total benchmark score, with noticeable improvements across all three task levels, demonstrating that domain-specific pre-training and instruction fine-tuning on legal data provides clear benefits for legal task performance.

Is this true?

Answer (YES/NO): NO